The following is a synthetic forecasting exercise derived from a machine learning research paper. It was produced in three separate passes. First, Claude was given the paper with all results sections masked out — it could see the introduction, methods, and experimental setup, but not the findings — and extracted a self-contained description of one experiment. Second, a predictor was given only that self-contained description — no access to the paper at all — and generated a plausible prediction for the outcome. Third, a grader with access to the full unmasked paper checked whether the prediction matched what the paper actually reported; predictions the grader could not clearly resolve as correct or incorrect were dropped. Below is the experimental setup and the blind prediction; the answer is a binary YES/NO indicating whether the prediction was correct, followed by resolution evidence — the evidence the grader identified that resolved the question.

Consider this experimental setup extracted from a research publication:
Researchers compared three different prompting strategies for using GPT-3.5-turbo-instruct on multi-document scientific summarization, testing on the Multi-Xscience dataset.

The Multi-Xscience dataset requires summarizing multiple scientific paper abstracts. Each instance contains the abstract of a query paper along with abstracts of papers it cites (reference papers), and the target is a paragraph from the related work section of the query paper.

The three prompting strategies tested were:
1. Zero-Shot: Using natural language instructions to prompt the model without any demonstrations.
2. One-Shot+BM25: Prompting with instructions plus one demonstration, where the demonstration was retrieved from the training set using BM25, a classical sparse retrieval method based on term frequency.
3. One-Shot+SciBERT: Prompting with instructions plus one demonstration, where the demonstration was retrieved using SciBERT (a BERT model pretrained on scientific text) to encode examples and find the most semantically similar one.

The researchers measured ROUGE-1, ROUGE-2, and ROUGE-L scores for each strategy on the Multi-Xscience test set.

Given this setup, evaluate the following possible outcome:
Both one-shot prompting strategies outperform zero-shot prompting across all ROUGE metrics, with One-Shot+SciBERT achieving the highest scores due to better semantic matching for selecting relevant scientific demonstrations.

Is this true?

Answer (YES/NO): YES